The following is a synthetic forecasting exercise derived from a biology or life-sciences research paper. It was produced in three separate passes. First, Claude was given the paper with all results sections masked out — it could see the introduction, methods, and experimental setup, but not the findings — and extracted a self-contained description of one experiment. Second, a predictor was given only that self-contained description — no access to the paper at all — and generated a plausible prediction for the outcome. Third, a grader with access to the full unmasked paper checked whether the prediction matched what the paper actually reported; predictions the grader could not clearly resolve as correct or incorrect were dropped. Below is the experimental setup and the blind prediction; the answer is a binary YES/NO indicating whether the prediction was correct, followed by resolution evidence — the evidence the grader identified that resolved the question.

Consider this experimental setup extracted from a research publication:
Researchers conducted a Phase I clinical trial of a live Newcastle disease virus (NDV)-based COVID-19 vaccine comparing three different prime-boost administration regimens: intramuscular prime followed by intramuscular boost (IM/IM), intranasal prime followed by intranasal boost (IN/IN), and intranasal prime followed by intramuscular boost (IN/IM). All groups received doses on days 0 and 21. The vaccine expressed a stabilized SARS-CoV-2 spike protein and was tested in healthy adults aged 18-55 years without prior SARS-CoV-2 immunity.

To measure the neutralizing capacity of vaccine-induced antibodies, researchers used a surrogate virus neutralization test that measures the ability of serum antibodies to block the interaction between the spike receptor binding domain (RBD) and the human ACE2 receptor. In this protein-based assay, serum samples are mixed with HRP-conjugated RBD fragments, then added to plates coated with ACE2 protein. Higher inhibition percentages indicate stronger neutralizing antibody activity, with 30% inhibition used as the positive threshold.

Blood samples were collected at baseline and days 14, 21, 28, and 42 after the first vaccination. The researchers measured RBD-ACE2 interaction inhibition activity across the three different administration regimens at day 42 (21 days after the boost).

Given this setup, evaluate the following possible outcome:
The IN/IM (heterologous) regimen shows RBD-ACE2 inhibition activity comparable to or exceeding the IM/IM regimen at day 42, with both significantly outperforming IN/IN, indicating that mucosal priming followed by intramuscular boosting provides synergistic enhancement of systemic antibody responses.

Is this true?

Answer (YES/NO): NO